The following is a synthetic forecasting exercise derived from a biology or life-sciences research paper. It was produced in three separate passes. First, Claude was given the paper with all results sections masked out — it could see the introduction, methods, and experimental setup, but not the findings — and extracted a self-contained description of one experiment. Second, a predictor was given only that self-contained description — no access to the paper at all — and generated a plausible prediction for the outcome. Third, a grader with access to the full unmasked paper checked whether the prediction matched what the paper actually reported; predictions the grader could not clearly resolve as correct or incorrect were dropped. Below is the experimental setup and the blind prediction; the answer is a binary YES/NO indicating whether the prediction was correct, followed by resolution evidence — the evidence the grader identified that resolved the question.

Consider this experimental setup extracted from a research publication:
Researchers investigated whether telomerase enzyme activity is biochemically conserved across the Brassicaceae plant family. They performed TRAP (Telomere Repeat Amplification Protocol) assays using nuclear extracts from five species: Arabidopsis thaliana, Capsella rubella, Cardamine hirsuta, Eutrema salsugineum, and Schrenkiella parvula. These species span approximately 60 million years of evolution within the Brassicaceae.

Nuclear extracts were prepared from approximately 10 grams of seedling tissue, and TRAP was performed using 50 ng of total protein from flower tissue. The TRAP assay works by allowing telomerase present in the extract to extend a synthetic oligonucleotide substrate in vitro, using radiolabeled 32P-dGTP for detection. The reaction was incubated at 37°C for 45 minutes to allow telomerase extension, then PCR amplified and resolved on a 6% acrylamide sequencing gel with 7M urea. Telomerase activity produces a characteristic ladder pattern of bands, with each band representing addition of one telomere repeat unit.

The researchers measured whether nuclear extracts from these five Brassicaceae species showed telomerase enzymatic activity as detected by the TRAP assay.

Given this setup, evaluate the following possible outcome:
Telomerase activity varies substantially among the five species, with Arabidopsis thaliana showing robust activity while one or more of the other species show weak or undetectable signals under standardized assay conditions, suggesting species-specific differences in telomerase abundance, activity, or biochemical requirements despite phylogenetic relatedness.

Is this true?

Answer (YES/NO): NO